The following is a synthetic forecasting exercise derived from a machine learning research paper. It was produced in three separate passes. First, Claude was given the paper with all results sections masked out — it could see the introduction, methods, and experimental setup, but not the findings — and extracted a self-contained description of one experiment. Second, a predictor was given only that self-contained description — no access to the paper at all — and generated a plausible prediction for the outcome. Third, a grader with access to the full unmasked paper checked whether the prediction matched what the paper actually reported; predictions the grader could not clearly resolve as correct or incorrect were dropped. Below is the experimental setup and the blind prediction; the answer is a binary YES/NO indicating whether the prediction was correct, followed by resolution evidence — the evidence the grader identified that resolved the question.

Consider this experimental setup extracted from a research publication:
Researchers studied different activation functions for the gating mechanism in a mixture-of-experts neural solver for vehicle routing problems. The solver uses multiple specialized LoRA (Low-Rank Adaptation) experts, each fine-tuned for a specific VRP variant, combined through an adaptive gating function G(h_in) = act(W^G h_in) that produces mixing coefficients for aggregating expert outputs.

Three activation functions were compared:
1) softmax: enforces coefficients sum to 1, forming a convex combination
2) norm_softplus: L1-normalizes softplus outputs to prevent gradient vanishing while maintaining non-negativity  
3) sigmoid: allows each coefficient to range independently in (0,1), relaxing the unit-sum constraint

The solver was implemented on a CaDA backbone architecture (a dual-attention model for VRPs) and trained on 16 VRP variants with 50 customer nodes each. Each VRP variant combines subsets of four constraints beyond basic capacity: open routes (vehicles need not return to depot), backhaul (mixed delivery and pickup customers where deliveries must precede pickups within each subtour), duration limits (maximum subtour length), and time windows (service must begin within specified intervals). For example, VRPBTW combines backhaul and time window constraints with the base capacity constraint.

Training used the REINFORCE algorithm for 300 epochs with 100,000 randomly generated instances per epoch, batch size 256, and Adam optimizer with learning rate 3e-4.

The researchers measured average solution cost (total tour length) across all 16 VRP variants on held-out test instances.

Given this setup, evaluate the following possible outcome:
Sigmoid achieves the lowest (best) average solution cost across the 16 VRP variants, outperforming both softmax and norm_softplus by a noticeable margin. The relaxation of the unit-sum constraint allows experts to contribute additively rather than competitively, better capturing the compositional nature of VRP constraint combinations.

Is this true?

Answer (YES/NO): YES